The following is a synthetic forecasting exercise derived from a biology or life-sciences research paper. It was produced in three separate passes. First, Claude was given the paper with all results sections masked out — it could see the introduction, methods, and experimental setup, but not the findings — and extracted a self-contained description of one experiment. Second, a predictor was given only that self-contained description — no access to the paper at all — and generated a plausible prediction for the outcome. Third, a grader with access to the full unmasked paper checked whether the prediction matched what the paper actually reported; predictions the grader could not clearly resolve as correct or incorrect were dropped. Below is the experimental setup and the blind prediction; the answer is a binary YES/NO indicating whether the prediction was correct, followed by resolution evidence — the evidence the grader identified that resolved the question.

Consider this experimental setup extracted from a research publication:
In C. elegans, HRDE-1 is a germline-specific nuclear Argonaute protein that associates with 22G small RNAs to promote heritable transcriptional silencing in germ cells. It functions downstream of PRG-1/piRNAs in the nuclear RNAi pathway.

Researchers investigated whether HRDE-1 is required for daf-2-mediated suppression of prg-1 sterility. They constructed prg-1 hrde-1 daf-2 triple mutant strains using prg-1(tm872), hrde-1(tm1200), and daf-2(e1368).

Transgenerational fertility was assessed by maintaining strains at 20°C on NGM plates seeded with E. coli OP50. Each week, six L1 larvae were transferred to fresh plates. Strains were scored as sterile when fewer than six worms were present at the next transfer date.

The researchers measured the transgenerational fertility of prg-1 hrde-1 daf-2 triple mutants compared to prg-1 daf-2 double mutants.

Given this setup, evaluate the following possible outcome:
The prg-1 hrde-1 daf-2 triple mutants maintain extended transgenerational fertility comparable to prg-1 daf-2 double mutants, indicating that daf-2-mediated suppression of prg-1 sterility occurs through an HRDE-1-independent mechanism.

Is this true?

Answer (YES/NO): NO